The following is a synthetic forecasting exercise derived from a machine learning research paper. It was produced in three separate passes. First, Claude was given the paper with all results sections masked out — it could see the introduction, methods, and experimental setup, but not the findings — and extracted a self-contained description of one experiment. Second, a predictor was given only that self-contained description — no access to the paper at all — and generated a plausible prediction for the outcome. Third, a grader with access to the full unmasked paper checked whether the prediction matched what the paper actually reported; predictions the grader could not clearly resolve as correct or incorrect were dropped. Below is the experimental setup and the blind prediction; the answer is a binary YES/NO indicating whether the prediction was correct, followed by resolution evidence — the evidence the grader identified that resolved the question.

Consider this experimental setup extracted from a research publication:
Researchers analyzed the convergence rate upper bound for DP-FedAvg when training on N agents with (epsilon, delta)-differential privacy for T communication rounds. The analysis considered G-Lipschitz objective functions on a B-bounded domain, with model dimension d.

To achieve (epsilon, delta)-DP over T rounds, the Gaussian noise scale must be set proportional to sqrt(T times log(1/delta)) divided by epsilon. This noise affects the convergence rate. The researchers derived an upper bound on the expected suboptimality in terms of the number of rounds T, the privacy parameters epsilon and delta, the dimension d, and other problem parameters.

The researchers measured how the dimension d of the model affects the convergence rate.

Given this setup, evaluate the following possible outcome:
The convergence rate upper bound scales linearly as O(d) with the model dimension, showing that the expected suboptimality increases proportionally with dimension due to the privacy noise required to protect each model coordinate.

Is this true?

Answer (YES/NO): NO